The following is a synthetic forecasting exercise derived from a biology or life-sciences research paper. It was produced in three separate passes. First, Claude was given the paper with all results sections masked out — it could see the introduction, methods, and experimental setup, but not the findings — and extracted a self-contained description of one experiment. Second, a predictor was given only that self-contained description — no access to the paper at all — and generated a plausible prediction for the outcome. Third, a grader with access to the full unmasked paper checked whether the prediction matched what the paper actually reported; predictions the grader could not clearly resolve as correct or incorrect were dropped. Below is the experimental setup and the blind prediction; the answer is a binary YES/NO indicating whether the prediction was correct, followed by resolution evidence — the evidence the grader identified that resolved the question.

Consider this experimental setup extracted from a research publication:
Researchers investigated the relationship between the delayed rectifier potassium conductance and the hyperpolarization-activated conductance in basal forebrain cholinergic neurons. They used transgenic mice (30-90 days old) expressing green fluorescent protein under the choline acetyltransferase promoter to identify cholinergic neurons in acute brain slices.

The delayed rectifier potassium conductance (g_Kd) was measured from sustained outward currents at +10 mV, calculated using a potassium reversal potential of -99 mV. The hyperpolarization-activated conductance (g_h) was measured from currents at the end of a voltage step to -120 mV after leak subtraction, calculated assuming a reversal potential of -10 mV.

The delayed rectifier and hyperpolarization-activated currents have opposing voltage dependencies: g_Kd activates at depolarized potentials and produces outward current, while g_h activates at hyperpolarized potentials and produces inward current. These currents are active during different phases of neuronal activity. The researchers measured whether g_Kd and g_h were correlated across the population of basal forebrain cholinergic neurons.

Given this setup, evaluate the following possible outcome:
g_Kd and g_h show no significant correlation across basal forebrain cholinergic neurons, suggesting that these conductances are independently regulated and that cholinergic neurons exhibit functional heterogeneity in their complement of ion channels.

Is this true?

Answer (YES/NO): YES